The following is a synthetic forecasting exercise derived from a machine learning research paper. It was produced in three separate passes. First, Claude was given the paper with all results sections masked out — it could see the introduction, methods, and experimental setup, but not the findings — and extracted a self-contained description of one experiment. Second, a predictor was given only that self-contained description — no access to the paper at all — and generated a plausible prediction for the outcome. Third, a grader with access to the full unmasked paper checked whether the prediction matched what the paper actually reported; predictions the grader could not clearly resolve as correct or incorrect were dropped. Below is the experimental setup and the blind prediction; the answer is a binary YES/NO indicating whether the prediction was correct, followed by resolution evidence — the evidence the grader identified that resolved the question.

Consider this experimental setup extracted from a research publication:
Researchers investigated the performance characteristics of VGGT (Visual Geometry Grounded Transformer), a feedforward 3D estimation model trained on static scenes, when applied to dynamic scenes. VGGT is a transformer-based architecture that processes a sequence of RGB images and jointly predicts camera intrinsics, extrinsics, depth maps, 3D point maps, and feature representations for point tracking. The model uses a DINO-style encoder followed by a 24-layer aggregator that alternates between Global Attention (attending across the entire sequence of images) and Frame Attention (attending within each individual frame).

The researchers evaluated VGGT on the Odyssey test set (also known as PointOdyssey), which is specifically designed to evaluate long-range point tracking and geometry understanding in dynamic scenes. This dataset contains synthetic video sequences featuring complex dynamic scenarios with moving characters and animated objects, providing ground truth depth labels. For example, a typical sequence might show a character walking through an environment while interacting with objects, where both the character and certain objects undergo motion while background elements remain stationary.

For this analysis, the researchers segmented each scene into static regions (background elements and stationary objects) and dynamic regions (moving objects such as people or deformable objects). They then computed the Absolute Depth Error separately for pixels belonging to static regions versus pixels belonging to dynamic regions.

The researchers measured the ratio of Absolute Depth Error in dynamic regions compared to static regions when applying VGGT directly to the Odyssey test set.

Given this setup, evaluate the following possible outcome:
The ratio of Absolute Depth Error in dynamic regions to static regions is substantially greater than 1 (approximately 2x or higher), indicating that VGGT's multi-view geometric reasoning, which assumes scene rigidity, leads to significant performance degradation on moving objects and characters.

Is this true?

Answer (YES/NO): YES